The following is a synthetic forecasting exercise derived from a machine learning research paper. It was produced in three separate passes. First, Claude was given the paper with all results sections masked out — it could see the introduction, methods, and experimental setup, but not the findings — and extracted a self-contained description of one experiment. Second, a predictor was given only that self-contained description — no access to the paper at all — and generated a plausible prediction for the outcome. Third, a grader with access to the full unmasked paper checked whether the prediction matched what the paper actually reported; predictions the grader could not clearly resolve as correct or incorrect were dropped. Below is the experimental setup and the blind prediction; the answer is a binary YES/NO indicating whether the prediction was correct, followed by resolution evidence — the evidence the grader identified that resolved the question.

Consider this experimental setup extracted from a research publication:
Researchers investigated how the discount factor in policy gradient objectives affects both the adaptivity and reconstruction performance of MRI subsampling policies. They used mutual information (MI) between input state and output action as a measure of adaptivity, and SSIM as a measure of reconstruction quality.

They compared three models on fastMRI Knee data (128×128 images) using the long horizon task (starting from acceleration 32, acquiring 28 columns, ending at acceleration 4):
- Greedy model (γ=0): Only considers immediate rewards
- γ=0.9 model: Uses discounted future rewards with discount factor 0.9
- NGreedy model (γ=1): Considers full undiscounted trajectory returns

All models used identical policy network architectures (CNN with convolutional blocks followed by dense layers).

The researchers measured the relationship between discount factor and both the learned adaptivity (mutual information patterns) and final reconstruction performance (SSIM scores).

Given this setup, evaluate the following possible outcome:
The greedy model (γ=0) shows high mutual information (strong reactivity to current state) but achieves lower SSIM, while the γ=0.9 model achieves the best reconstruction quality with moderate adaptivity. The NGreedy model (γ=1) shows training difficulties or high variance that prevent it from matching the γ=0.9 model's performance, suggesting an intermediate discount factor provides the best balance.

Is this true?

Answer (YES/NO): NO